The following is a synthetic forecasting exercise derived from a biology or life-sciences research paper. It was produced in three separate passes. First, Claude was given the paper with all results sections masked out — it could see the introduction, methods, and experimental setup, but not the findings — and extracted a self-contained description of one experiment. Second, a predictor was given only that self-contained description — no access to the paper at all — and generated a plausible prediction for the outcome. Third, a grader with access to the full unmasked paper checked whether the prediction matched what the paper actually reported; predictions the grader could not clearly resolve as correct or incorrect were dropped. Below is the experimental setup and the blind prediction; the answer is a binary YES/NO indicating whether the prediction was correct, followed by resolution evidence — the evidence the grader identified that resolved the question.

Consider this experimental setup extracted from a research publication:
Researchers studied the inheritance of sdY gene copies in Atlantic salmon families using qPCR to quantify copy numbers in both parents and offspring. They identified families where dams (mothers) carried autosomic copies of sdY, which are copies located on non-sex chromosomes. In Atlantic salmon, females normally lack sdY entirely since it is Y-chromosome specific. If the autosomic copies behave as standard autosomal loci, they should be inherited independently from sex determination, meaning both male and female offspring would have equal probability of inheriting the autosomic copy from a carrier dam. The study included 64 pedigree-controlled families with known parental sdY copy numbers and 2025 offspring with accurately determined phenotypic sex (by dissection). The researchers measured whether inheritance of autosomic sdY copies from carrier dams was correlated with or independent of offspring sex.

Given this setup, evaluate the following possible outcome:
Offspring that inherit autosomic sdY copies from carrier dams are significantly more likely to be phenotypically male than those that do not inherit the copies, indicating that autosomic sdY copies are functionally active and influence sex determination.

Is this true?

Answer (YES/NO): NO